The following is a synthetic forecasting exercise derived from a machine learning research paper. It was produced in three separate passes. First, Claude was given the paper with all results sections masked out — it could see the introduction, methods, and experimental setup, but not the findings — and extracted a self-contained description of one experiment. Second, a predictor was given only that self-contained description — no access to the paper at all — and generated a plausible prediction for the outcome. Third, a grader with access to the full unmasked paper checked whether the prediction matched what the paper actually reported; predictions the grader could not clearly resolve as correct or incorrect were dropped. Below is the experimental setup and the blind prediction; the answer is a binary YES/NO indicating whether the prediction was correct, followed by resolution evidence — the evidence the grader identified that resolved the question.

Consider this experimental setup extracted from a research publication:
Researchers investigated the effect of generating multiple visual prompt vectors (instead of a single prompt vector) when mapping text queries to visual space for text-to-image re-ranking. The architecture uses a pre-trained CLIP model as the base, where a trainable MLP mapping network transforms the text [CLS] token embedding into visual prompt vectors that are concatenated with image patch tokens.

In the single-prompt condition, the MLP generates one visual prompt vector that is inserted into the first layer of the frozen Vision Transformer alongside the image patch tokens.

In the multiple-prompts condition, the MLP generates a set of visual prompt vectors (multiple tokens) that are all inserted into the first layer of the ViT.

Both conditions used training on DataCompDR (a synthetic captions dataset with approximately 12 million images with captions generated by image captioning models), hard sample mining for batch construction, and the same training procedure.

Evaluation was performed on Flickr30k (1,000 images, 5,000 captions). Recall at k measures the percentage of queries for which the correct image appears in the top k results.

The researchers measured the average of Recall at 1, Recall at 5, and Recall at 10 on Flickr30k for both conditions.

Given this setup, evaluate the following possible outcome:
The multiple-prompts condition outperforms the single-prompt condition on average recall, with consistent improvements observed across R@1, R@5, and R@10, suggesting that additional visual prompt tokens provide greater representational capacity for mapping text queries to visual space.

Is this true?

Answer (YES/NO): NO